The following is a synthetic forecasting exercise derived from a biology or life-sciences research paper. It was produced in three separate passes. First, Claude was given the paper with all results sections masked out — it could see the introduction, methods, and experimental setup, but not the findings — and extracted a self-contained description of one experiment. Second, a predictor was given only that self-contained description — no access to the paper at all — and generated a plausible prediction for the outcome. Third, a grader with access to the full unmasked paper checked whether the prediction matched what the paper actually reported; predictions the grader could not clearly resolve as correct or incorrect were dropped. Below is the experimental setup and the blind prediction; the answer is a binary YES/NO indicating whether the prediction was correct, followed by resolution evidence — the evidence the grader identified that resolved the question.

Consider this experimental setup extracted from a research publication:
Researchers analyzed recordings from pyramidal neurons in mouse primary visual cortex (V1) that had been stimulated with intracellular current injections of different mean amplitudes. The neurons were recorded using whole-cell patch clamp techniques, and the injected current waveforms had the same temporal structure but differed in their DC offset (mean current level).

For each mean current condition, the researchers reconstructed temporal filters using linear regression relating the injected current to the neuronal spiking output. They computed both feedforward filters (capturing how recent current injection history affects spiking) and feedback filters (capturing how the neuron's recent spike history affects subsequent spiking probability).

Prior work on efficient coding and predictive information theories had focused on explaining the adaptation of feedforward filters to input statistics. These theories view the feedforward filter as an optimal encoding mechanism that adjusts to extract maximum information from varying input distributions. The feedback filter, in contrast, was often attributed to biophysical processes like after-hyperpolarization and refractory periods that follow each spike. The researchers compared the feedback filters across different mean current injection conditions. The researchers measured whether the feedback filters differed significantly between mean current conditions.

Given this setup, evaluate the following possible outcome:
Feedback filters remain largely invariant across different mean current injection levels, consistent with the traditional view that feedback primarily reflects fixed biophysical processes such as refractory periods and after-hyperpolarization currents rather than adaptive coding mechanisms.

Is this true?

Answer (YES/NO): NO